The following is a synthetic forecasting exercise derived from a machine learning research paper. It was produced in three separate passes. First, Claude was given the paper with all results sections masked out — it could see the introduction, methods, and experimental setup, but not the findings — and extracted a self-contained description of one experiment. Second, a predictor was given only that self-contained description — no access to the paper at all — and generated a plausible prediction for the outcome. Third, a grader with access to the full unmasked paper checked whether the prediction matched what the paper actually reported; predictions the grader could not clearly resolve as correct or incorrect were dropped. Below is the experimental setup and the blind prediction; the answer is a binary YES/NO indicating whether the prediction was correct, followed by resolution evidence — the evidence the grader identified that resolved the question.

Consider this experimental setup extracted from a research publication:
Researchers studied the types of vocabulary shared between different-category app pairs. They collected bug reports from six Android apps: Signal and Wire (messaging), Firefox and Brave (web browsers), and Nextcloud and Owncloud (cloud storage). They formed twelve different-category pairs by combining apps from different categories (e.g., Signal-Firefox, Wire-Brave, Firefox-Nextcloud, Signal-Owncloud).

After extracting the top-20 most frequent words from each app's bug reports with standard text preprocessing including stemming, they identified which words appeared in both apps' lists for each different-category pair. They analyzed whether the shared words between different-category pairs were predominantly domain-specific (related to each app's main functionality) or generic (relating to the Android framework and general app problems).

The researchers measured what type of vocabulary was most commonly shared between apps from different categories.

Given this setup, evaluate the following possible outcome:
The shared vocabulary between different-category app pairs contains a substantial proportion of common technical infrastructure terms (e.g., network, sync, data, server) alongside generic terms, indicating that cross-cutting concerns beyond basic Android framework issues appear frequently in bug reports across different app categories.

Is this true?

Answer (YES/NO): NO